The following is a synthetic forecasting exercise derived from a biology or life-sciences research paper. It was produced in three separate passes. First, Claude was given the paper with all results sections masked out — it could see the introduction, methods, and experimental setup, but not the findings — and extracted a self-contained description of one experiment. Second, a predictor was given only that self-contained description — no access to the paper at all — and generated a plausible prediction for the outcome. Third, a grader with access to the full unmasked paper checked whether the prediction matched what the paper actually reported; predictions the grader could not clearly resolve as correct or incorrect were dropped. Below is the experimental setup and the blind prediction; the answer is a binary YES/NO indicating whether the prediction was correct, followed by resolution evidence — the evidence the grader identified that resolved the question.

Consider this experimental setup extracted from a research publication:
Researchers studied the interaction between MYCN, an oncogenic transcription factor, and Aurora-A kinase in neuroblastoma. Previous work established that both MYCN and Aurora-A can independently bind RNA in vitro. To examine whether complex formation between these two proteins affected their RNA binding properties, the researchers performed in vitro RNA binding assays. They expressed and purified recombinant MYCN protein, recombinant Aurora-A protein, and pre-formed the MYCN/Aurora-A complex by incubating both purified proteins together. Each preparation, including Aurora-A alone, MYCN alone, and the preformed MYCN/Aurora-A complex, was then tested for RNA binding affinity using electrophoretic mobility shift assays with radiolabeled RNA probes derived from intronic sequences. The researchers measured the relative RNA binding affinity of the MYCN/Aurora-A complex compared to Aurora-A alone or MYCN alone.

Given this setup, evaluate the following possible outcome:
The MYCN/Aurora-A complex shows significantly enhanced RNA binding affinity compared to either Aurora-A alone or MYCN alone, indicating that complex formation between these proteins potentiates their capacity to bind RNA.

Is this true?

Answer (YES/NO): NO